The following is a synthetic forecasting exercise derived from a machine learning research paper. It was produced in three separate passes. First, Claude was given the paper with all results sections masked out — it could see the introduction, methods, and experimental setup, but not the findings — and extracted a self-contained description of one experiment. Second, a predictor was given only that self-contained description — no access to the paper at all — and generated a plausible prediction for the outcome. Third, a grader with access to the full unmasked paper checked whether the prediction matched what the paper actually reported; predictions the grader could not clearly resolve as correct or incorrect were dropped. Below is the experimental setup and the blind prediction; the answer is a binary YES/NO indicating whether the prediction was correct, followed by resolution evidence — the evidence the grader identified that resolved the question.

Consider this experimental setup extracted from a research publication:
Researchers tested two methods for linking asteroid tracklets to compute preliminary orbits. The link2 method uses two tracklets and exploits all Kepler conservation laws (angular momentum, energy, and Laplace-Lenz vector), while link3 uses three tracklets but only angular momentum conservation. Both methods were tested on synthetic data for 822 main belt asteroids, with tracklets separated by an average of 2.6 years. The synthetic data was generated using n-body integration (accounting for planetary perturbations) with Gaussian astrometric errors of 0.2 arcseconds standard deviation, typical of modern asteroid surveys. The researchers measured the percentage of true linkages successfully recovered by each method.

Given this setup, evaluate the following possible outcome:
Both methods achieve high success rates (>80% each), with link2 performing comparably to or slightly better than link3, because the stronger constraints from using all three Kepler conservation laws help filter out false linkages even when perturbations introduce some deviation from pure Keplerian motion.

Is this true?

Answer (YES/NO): NO